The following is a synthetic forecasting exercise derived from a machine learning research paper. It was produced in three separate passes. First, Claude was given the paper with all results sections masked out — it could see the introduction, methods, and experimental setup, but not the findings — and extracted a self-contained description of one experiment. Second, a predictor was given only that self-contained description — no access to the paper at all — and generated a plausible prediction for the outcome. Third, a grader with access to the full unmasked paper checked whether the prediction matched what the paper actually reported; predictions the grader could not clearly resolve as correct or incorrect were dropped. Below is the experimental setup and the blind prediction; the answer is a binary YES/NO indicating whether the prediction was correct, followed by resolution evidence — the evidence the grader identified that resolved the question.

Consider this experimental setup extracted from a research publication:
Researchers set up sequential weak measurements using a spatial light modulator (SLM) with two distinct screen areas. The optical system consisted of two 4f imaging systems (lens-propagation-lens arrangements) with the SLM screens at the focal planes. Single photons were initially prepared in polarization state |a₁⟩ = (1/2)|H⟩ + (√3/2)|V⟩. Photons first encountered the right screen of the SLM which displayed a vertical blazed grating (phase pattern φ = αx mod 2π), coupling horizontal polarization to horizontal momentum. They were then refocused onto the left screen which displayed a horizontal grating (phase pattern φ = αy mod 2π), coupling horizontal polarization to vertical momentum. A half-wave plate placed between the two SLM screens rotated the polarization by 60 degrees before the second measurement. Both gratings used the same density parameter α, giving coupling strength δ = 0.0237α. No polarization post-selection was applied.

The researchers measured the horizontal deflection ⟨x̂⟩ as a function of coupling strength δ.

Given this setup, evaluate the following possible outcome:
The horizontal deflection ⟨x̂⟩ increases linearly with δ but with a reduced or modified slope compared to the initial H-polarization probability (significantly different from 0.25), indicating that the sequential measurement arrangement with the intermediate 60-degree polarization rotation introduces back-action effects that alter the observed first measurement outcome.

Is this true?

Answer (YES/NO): NO